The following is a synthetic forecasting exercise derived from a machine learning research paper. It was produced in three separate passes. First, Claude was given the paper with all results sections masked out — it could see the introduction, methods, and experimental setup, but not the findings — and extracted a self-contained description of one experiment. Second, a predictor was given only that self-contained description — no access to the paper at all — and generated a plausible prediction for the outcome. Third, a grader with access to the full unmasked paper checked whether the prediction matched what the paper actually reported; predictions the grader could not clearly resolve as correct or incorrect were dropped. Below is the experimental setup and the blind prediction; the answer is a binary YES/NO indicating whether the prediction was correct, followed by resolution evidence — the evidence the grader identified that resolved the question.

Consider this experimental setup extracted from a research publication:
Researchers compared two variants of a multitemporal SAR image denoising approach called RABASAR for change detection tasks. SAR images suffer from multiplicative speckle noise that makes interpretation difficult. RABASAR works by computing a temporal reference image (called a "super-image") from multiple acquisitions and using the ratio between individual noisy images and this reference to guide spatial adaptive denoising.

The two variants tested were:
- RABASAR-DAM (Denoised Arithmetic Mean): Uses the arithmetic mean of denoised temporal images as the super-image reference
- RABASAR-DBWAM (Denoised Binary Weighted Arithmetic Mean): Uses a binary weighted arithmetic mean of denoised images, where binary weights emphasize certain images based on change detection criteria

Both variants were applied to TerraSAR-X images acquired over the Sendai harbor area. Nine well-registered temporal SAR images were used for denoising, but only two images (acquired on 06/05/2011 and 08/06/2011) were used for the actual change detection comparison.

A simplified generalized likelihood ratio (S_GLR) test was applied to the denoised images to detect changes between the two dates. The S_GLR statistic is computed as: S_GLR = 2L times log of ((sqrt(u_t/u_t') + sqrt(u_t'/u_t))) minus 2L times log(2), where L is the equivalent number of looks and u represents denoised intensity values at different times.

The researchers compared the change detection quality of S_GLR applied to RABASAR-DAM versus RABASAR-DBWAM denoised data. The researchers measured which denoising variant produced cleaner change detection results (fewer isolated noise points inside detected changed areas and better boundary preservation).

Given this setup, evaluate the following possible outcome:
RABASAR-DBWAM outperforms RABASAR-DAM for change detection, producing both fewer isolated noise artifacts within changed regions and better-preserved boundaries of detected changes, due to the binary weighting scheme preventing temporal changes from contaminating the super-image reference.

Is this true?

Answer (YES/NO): NO